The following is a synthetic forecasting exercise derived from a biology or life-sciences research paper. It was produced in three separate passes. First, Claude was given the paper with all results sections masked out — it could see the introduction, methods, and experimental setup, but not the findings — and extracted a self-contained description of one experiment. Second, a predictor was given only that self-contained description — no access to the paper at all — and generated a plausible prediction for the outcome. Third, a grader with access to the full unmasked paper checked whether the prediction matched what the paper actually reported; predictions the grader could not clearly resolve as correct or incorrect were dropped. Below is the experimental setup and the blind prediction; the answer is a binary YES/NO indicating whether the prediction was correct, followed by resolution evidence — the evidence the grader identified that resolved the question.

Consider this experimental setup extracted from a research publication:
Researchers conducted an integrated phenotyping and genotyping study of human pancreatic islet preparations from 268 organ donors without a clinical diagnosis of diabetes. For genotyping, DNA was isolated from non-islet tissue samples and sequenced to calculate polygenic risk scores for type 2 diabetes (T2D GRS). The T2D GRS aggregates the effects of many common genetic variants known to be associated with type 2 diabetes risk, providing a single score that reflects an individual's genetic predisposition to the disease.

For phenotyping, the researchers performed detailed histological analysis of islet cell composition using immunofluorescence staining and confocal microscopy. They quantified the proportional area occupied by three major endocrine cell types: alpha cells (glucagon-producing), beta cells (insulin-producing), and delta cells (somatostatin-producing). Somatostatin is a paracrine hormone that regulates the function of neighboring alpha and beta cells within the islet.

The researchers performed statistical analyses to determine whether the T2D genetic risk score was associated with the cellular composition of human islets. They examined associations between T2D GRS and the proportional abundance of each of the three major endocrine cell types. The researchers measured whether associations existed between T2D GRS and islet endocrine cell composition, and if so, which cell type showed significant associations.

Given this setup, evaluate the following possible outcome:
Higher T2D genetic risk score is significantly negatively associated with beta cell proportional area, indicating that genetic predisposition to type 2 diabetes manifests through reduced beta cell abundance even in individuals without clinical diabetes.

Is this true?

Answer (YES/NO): NO